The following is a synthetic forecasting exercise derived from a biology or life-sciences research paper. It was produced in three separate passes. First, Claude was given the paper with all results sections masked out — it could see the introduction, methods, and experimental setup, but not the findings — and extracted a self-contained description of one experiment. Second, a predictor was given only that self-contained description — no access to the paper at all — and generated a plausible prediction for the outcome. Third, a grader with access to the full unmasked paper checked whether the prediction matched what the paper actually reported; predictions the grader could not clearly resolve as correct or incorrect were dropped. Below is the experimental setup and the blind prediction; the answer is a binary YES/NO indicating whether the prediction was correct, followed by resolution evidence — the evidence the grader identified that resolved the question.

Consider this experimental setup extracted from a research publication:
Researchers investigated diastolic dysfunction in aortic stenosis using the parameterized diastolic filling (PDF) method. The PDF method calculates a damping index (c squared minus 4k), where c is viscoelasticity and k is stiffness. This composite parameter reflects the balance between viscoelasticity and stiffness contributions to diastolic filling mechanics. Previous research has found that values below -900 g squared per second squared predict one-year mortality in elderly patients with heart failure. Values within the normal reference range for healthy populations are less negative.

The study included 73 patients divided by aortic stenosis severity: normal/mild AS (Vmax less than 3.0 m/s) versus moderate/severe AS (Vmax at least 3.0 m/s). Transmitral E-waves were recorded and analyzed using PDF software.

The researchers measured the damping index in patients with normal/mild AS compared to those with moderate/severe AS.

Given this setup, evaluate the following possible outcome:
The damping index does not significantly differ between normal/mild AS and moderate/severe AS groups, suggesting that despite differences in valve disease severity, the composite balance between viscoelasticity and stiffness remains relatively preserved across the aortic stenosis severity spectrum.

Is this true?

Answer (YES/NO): YES